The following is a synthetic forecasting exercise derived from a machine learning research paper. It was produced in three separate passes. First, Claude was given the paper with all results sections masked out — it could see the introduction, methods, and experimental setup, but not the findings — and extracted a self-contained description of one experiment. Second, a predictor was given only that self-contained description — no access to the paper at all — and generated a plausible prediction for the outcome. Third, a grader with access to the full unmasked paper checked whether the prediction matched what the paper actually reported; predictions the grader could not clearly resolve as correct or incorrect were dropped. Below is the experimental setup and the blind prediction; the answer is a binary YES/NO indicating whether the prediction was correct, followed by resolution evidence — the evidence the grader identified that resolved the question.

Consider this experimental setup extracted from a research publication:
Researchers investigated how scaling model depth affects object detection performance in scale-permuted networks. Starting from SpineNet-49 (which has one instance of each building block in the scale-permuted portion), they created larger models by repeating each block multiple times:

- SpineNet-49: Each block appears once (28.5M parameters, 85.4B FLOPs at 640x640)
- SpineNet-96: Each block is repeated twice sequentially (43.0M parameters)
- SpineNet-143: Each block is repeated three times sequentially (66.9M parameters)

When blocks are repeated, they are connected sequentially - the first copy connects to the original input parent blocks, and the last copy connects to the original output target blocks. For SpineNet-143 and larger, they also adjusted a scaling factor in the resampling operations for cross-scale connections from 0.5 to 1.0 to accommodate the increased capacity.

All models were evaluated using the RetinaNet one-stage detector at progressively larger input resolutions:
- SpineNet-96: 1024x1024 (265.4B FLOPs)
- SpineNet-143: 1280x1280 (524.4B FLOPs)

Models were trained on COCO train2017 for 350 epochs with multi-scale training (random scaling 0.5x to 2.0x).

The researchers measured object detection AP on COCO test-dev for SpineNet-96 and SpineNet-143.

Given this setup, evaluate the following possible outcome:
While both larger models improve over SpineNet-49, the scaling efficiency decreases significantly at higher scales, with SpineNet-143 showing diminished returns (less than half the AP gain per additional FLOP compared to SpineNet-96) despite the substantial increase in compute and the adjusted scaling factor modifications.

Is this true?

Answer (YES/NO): YES